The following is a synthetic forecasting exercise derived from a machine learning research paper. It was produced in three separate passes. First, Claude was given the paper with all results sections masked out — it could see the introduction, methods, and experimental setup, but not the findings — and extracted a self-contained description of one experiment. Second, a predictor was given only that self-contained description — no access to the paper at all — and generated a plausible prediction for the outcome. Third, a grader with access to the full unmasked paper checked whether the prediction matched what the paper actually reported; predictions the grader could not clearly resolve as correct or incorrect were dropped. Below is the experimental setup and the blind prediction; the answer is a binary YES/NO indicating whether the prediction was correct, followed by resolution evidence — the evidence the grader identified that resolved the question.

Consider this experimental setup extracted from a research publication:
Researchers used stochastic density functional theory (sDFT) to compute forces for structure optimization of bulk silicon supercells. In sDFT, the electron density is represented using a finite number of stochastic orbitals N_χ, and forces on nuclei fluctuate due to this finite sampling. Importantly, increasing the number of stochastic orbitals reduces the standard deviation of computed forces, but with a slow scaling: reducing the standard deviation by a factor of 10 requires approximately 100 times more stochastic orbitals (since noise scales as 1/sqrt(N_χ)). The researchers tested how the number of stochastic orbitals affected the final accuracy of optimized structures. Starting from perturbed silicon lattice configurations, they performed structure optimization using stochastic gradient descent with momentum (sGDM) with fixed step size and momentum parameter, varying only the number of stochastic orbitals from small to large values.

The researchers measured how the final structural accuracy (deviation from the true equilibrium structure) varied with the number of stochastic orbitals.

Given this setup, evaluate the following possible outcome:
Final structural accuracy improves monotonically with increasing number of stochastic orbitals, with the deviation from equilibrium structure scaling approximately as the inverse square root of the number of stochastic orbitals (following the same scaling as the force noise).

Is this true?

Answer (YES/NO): YES